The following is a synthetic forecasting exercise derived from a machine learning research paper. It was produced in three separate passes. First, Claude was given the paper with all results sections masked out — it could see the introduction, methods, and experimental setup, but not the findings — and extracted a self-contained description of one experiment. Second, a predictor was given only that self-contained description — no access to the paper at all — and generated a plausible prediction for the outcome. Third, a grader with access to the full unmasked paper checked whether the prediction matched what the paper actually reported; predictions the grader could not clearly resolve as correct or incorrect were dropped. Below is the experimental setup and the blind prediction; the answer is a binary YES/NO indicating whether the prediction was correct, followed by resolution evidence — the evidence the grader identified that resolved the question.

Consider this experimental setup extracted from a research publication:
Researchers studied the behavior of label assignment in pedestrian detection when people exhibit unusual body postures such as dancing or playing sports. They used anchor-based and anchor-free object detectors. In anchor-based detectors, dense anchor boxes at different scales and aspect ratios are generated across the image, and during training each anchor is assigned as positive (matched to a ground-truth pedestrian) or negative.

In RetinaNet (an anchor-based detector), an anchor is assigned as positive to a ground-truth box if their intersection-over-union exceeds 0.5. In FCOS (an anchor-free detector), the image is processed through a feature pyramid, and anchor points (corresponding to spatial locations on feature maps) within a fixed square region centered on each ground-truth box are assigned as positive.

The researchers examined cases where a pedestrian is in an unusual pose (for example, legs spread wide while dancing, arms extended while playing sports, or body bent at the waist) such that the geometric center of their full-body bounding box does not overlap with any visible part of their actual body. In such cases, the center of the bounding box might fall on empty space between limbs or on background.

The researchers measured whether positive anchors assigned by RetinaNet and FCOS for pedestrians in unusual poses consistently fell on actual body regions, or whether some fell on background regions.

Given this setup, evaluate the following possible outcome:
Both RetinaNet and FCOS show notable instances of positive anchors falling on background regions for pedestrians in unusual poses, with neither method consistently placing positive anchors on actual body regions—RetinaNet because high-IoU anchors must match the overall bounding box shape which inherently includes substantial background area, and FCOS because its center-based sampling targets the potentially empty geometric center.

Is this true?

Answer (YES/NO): NO